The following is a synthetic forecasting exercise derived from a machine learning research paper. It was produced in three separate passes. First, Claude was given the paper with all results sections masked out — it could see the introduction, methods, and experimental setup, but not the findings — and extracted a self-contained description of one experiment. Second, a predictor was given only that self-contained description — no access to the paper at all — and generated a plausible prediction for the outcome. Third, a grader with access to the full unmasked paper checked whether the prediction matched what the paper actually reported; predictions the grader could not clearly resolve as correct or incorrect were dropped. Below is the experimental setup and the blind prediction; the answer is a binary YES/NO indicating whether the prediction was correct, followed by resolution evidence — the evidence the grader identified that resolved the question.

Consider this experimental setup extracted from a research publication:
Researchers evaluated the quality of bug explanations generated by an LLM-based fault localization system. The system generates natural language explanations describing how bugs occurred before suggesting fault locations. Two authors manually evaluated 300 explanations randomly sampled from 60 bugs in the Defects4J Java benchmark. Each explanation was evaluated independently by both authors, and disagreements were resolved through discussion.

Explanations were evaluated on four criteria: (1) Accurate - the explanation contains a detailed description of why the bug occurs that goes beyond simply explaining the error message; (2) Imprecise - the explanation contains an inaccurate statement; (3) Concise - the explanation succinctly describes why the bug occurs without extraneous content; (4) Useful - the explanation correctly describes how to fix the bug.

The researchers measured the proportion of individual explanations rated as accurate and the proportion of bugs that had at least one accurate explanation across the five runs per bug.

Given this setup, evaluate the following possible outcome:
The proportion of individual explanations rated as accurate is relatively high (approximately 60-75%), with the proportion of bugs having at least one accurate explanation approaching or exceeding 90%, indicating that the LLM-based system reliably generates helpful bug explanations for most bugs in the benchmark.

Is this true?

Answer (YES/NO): NO